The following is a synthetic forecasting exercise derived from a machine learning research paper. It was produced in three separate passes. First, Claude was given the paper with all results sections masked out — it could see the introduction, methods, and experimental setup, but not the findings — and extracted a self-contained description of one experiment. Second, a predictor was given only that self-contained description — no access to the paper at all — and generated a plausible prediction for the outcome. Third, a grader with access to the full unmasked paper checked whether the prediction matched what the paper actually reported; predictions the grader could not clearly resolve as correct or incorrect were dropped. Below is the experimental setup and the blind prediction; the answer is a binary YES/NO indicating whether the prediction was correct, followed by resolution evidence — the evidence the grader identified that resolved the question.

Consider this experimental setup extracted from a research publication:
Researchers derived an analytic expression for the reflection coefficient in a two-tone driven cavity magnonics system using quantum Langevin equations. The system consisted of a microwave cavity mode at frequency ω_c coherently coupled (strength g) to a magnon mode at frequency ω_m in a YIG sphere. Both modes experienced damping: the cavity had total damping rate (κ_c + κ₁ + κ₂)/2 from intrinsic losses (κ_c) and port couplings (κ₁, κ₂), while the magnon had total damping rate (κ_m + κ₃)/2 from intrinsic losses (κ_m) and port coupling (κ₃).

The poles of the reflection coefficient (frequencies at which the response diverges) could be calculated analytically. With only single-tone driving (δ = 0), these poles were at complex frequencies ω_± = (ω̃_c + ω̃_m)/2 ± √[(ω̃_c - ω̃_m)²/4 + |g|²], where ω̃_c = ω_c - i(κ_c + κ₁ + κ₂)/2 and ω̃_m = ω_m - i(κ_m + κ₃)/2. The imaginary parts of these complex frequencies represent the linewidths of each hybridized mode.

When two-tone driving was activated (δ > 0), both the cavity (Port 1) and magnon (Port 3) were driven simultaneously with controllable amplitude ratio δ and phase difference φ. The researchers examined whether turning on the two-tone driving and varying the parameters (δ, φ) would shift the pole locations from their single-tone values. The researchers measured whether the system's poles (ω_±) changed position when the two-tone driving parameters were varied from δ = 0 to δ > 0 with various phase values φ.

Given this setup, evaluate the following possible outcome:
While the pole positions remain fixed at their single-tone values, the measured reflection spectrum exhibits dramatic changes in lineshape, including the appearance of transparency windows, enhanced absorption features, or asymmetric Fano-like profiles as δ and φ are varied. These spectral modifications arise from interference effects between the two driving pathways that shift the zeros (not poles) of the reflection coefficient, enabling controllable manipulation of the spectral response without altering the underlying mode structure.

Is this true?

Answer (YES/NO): YES